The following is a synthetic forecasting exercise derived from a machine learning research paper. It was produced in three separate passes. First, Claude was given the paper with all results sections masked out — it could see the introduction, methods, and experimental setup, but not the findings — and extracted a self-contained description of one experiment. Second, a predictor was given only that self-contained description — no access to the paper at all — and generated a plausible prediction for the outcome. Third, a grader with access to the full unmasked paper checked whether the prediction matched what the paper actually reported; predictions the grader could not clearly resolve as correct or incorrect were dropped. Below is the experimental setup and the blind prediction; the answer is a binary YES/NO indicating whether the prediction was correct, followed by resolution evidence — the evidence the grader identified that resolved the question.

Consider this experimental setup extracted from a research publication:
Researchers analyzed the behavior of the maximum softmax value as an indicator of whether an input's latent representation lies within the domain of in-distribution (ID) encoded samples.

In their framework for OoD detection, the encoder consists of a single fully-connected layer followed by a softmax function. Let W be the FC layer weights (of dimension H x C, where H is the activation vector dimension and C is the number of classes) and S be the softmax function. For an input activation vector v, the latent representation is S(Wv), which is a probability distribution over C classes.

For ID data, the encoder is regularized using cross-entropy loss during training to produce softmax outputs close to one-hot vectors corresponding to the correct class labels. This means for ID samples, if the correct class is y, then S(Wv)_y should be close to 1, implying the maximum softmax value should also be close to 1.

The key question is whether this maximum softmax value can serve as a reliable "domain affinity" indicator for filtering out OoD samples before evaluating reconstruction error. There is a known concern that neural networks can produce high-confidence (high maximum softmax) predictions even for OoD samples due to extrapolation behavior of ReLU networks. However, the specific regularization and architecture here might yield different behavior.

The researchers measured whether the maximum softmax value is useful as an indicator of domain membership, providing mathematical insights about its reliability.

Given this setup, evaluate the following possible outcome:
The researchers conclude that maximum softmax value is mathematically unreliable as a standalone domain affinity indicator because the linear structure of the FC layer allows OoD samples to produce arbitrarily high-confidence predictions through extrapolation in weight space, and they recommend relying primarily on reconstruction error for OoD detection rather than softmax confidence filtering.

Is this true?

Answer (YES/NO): NO